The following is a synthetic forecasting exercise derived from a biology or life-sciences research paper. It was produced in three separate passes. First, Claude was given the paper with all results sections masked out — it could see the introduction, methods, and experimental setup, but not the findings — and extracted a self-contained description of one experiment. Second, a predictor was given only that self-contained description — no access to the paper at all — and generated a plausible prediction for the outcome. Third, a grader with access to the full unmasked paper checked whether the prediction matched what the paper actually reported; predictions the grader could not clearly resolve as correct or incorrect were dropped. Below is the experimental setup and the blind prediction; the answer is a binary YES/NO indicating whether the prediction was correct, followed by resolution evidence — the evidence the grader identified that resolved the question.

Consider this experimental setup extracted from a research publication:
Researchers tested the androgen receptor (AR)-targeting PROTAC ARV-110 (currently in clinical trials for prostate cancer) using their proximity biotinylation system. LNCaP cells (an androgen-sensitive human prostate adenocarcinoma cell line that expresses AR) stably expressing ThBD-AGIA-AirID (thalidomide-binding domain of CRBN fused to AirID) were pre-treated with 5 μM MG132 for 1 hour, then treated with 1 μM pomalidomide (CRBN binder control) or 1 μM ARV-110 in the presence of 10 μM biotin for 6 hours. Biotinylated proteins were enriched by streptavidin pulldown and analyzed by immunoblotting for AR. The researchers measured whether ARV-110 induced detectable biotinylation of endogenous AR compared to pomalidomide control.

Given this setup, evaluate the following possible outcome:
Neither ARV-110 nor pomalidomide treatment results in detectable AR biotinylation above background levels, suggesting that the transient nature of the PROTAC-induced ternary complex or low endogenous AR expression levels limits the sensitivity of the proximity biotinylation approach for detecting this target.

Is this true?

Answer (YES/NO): NO